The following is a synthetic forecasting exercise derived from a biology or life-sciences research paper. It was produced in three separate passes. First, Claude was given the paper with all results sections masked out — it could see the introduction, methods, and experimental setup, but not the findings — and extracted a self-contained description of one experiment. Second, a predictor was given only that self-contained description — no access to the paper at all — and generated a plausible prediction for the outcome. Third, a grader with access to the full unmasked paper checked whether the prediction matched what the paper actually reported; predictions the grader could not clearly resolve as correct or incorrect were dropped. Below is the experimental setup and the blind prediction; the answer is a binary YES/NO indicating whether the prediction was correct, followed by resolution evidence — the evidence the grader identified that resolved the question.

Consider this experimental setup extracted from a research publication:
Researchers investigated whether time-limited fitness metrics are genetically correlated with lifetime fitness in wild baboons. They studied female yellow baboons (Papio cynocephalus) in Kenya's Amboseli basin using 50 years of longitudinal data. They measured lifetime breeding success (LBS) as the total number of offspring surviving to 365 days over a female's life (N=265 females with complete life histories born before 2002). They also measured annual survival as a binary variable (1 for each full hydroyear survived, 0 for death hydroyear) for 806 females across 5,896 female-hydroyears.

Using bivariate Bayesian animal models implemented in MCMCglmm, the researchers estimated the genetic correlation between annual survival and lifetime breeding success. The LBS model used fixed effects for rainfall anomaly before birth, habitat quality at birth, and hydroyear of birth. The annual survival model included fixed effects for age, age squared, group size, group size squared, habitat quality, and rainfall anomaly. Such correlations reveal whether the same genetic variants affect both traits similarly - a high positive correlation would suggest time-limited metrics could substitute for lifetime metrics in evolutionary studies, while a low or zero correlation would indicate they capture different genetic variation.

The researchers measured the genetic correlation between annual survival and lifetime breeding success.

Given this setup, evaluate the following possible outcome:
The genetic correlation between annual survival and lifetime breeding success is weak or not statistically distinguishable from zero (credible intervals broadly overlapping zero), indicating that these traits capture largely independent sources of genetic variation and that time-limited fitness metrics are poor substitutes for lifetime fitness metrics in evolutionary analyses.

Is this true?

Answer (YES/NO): NO